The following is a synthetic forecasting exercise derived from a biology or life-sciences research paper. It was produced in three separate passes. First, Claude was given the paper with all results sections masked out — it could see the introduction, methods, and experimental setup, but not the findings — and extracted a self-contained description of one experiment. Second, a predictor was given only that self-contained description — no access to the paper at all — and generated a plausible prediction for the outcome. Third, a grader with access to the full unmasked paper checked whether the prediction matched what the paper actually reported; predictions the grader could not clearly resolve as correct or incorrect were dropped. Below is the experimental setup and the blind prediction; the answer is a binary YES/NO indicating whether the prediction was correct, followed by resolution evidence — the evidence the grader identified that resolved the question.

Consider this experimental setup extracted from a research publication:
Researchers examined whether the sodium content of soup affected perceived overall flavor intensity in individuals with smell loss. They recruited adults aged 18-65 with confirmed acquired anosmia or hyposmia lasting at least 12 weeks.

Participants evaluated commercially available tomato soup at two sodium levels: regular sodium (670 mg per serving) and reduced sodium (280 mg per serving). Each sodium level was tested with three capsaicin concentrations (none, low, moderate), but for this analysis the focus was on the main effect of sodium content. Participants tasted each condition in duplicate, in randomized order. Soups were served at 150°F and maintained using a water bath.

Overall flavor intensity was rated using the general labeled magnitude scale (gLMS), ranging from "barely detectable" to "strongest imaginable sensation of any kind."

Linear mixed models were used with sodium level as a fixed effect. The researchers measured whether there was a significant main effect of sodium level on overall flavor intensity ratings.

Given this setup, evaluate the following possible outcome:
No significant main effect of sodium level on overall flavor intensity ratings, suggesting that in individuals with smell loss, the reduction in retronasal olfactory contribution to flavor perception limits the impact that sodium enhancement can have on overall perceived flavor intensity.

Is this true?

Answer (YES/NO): NO